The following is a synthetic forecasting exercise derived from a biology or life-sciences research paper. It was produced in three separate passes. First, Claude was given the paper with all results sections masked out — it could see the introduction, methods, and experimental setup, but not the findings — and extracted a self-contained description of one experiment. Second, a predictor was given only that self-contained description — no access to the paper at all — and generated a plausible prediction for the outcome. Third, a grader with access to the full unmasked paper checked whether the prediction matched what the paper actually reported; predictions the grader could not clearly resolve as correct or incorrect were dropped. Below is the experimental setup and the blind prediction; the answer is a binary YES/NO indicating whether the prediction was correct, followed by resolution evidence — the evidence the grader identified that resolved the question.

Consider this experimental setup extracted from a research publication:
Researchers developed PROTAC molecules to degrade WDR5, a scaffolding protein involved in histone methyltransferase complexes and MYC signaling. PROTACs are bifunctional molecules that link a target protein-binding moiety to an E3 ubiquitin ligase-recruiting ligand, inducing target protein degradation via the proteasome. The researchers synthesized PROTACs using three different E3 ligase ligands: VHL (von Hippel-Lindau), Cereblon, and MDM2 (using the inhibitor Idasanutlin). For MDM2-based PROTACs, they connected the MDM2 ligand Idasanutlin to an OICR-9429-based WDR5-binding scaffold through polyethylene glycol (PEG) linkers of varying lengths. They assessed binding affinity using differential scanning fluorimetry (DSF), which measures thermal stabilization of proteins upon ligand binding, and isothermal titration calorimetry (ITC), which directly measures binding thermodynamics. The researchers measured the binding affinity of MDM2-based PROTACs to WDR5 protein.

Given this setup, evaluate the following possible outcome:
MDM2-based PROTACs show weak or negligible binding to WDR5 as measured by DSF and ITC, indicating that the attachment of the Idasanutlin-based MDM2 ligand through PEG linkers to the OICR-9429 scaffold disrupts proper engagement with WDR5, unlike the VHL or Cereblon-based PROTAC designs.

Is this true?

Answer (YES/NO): YES